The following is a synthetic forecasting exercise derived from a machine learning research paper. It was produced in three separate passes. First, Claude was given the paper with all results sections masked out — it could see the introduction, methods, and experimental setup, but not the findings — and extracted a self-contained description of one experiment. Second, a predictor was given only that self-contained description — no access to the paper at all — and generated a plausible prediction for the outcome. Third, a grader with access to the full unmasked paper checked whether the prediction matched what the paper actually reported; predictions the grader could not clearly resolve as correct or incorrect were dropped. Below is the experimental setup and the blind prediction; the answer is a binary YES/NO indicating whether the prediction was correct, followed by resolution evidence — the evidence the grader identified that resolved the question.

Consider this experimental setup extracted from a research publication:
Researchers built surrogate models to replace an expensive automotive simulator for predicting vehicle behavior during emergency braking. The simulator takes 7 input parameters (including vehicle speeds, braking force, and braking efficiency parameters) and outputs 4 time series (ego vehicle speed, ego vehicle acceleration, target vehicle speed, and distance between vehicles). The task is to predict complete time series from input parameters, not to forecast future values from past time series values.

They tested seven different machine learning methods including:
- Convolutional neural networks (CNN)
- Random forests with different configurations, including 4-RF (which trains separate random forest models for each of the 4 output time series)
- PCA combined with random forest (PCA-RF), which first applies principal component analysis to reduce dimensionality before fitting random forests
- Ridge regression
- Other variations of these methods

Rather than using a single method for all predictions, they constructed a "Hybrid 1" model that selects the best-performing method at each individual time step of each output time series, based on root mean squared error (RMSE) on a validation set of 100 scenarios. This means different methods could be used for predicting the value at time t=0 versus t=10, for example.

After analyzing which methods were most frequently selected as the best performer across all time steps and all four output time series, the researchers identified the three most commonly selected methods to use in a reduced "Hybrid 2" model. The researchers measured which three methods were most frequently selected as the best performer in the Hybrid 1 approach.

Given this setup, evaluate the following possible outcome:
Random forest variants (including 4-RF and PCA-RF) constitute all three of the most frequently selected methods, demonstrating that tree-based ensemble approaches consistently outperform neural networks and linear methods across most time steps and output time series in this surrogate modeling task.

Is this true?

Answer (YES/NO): NO